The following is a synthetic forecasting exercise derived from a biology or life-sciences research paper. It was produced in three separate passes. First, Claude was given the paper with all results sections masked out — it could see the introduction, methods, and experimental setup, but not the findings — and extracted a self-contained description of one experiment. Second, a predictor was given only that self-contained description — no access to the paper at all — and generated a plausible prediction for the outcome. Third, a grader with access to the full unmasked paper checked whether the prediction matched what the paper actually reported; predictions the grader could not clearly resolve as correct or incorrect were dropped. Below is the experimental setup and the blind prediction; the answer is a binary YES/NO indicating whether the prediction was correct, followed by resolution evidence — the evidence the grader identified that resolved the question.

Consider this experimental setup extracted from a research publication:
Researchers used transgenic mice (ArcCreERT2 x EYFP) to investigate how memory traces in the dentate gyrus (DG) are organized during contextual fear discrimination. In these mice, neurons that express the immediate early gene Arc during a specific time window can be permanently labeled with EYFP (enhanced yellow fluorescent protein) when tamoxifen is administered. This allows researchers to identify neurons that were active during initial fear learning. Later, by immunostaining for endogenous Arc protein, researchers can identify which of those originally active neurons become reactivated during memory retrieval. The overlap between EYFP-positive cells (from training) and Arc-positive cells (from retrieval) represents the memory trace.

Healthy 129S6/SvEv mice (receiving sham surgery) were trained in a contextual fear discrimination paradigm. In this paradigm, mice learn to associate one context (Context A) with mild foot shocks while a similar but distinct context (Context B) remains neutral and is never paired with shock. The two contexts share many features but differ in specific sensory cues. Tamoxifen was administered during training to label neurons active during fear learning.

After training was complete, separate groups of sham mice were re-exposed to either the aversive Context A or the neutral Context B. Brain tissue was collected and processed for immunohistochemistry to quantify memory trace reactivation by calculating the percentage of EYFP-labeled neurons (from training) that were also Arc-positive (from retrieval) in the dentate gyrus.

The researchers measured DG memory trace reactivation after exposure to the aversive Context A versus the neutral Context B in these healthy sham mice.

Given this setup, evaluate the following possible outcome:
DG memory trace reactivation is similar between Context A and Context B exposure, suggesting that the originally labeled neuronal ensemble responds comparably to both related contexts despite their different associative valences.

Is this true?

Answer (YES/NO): NO